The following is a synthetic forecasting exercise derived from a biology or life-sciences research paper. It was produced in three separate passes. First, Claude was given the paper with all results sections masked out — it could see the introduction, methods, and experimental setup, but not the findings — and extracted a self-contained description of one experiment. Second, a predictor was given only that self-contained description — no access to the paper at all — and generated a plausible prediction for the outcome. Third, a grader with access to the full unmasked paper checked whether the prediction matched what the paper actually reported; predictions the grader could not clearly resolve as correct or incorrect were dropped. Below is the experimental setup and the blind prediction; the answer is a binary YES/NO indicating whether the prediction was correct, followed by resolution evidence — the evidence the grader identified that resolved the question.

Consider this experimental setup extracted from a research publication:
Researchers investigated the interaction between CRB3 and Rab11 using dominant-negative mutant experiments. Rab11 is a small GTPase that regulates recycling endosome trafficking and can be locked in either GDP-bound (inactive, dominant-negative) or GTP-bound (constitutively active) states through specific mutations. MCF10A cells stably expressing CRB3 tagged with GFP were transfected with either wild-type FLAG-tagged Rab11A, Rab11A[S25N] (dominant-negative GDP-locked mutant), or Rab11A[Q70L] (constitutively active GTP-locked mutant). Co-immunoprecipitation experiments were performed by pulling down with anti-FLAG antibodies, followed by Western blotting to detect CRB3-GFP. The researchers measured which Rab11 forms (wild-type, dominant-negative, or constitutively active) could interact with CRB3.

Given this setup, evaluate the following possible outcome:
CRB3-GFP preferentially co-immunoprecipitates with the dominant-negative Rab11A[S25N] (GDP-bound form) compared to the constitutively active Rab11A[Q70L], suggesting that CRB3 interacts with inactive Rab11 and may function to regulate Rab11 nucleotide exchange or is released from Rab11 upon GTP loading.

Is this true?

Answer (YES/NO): NO